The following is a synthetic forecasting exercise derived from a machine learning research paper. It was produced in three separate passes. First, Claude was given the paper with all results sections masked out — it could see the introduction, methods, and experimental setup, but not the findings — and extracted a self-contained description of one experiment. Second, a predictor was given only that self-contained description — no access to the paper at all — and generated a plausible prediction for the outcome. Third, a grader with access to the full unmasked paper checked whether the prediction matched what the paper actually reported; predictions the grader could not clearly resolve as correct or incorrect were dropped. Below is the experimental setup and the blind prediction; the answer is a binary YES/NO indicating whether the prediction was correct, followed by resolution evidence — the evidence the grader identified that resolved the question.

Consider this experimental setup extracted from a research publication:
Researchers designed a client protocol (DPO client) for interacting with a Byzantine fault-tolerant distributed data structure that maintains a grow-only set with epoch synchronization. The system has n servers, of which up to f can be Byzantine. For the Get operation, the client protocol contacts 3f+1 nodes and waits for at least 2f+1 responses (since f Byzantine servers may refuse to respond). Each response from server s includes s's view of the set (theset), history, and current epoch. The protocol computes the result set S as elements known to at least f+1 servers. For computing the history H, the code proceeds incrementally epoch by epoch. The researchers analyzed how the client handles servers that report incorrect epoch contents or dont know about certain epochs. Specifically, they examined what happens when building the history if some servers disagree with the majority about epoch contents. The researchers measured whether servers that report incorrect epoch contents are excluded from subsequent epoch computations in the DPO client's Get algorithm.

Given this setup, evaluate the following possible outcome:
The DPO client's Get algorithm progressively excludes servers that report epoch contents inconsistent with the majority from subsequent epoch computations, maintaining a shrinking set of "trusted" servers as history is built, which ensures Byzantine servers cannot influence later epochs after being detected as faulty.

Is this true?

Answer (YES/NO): YES